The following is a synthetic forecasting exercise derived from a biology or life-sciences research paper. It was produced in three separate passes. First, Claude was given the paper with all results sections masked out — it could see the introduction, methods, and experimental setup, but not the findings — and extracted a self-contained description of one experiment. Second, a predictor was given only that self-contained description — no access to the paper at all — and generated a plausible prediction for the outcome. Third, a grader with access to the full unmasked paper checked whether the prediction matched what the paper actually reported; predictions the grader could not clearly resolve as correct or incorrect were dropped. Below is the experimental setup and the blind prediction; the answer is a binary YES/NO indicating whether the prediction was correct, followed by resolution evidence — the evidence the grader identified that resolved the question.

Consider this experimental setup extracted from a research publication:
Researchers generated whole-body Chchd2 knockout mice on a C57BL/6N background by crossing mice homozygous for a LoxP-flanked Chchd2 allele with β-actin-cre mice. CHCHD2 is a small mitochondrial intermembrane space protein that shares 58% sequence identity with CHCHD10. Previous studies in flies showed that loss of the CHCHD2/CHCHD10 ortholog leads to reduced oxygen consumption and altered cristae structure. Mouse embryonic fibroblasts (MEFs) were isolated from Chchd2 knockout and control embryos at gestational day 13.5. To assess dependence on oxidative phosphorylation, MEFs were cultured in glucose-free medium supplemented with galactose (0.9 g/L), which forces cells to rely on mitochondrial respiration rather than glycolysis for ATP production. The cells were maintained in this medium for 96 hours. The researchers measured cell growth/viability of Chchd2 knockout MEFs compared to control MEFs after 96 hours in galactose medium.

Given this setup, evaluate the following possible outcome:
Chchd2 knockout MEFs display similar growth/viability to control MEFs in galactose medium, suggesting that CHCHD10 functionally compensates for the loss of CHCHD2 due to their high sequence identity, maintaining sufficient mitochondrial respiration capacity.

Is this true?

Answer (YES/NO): NO